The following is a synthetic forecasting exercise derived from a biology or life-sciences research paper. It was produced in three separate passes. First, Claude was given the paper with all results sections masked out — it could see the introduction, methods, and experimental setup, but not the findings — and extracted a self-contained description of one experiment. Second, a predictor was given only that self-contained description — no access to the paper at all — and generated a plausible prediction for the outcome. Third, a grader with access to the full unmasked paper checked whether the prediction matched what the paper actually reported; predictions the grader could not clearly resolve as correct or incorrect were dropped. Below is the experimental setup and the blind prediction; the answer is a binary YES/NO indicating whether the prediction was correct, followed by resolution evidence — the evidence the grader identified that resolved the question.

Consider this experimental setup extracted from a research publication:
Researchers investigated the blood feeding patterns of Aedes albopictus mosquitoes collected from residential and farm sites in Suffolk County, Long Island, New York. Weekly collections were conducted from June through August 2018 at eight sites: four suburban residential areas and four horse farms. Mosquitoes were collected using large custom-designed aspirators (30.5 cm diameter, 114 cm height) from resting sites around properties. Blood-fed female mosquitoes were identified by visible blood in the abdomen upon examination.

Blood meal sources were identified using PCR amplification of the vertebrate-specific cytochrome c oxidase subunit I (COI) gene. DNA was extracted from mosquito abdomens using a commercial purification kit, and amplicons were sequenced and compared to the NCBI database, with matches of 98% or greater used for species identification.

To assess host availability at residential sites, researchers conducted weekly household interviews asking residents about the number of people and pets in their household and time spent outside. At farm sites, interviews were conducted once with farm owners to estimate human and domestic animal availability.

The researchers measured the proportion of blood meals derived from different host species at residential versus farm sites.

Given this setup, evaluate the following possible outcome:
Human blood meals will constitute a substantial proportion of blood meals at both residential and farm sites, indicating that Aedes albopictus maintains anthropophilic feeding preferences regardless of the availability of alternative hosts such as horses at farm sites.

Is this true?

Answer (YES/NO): NO